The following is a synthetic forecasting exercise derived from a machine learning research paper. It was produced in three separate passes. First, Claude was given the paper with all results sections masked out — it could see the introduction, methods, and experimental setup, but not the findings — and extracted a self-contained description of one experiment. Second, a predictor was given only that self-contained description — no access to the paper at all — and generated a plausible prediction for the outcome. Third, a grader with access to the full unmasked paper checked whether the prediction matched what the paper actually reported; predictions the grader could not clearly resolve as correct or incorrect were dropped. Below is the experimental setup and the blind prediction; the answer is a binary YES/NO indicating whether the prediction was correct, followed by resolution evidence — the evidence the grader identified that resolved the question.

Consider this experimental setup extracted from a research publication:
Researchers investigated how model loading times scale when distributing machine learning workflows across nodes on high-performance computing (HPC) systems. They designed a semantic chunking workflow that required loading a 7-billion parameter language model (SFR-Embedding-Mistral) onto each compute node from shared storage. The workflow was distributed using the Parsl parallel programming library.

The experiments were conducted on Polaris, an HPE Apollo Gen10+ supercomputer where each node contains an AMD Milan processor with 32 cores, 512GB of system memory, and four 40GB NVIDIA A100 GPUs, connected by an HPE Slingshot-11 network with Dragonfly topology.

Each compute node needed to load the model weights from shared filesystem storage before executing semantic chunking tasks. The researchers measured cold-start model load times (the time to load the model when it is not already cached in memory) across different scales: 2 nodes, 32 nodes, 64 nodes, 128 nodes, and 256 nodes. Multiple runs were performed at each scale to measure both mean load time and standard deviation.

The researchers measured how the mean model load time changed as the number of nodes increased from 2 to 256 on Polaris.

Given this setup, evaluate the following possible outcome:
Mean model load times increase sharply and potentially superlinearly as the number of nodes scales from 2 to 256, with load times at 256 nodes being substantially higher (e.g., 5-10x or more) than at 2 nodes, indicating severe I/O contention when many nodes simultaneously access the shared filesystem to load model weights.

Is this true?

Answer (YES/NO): YES